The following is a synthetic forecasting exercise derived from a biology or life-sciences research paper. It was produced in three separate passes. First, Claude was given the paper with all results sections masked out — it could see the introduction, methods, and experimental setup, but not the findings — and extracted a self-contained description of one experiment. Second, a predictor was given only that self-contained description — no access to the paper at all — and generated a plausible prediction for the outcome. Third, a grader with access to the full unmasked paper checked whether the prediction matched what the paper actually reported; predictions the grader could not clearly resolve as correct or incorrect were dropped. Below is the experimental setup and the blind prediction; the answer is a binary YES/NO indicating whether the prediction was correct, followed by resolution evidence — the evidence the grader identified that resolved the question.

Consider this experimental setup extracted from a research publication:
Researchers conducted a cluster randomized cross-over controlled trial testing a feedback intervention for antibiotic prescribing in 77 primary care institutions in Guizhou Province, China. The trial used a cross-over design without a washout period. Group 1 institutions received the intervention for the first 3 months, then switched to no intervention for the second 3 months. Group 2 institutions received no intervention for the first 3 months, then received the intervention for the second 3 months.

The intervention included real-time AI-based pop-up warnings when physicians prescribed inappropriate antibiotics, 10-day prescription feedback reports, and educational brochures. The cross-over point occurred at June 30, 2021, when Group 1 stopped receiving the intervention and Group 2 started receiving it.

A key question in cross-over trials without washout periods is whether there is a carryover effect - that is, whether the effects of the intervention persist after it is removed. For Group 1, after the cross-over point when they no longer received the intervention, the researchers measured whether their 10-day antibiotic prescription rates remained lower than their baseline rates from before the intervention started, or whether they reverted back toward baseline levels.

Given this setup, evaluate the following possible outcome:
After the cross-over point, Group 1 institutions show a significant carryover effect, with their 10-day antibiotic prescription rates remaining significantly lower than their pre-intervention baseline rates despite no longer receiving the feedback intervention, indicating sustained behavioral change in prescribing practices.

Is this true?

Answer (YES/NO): YES